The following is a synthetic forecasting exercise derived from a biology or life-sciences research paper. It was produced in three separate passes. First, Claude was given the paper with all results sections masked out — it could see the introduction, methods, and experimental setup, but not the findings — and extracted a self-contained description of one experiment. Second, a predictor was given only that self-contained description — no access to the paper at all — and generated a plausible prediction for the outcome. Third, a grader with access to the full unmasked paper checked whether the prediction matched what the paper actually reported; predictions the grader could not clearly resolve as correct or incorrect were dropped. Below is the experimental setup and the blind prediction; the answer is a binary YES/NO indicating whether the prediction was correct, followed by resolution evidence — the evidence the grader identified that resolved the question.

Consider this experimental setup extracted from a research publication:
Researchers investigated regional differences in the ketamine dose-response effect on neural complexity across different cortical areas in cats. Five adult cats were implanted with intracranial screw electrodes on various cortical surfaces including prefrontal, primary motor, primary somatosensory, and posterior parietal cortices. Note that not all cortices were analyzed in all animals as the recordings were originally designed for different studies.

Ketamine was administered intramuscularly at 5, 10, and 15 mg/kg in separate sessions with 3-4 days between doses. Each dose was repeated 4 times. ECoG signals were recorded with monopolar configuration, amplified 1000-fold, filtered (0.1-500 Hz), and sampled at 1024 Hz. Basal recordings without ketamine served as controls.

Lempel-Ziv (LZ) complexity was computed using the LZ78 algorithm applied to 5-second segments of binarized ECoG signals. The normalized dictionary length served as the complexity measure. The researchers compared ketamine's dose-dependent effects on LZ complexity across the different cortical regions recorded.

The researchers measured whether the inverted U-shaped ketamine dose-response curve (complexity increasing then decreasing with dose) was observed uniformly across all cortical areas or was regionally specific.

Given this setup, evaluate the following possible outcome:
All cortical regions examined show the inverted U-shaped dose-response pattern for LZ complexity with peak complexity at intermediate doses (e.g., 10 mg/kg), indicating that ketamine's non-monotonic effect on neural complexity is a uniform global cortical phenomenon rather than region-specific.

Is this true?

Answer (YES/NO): NO